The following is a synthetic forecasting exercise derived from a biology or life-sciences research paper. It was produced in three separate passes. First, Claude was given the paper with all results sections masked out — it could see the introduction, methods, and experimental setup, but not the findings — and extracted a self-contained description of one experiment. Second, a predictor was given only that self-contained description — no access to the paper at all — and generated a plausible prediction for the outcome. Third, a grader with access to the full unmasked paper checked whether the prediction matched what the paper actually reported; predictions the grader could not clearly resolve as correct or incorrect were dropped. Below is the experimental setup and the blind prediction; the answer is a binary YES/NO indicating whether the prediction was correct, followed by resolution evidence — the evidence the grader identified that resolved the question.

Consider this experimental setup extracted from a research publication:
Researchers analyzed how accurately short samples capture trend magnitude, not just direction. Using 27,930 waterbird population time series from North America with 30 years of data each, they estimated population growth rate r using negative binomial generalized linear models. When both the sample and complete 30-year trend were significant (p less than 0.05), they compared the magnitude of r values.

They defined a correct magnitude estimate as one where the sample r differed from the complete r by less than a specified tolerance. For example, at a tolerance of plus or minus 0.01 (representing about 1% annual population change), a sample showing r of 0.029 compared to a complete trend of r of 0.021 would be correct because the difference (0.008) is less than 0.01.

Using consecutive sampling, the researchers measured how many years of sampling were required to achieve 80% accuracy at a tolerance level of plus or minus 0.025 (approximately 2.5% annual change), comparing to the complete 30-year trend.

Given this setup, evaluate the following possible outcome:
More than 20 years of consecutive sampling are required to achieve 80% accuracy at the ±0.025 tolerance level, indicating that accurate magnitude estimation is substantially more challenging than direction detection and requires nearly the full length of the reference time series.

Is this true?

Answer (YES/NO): NO